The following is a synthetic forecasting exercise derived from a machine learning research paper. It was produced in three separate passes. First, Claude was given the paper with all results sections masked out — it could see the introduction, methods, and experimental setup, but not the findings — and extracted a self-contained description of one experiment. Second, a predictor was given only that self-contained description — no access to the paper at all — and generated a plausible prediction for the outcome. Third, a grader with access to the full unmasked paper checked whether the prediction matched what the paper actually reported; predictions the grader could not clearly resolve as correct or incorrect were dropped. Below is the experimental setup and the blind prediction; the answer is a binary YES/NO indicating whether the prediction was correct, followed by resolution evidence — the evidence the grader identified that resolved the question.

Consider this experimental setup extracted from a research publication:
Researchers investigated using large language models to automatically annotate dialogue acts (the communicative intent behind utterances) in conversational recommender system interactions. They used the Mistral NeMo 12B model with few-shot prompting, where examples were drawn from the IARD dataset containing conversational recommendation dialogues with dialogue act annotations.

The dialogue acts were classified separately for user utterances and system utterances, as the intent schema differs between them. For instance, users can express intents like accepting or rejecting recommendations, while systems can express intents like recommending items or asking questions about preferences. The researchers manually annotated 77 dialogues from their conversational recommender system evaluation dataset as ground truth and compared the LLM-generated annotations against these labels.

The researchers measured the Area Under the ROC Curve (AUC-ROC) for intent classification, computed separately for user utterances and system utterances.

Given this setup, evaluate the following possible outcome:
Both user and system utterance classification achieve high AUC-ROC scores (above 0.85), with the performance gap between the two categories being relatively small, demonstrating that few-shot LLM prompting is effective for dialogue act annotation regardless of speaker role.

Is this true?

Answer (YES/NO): NO